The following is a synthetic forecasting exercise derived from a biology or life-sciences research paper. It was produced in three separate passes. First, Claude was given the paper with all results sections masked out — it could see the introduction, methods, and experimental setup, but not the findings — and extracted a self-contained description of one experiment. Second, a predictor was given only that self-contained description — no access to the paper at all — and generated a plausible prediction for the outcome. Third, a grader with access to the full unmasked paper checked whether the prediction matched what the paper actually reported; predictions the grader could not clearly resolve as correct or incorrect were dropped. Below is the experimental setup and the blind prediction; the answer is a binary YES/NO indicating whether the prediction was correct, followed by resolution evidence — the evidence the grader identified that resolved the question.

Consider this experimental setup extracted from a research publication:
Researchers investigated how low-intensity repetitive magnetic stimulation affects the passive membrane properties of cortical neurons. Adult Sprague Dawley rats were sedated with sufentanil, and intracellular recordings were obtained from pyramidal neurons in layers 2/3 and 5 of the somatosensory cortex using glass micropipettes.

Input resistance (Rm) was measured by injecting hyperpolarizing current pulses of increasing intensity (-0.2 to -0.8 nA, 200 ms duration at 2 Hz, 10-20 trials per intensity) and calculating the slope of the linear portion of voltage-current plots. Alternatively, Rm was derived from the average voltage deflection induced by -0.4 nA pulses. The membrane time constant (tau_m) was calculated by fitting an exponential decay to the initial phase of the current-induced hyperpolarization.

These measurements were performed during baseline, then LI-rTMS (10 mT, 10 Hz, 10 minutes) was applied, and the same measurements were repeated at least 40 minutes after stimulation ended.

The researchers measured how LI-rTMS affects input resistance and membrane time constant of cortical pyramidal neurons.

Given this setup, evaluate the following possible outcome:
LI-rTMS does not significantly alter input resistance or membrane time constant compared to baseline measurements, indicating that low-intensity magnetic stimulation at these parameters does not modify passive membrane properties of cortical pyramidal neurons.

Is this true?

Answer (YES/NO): NO